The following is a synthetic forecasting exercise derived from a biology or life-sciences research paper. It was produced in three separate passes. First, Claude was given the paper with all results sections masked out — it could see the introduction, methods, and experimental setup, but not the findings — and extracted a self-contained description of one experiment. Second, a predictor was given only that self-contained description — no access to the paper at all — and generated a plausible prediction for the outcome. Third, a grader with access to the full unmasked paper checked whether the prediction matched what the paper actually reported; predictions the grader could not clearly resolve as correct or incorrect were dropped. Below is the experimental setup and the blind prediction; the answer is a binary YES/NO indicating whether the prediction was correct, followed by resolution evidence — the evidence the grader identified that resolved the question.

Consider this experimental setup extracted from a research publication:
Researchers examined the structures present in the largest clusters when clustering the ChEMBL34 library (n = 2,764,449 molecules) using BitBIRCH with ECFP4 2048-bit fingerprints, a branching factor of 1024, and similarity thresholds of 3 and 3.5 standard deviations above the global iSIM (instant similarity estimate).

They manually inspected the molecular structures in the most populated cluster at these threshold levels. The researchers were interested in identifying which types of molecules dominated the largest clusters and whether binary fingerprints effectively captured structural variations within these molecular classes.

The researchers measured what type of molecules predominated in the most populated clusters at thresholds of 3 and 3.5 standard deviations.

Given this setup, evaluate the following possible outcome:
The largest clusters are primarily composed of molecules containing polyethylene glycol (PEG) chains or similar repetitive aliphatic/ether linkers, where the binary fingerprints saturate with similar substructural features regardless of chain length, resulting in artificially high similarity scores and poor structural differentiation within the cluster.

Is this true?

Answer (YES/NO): NO